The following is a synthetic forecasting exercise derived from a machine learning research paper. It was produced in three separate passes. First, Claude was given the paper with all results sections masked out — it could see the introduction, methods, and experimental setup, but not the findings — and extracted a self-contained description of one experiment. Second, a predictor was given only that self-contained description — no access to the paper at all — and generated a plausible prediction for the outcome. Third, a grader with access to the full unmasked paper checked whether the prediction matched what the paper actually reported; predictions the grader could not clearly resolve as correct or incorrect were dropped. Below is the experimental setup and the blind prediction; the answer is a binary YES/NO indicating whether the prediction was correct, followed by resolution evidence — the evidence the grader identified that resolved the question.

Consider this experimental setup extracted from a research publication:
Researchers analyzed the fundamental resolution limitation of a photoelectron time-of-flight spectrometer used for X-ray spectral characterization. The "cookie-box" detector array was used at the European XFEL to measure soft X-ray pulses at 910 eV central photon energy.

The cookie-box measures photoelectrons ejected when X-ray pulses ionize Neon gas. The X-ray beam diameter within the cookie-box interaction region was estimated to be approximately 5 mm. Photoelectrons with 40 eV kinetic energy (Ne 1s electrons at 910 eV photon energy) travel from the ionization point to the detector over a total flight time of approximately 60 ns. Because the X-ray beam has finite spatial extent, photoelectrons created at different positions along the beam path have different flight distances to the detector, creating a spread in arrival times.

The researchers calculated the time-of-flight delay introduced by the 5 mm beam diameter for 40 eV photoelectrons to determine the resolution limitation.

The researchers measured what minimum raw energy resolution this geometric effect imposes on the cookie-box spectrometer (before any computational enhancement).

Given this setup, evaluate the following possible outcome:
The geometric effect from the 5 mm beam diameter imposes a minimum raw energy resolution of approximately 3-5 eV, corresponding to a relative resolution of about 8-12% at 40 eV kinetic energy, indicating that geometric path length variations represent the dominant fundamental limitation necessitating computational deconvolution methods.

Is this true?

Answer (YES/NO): NO